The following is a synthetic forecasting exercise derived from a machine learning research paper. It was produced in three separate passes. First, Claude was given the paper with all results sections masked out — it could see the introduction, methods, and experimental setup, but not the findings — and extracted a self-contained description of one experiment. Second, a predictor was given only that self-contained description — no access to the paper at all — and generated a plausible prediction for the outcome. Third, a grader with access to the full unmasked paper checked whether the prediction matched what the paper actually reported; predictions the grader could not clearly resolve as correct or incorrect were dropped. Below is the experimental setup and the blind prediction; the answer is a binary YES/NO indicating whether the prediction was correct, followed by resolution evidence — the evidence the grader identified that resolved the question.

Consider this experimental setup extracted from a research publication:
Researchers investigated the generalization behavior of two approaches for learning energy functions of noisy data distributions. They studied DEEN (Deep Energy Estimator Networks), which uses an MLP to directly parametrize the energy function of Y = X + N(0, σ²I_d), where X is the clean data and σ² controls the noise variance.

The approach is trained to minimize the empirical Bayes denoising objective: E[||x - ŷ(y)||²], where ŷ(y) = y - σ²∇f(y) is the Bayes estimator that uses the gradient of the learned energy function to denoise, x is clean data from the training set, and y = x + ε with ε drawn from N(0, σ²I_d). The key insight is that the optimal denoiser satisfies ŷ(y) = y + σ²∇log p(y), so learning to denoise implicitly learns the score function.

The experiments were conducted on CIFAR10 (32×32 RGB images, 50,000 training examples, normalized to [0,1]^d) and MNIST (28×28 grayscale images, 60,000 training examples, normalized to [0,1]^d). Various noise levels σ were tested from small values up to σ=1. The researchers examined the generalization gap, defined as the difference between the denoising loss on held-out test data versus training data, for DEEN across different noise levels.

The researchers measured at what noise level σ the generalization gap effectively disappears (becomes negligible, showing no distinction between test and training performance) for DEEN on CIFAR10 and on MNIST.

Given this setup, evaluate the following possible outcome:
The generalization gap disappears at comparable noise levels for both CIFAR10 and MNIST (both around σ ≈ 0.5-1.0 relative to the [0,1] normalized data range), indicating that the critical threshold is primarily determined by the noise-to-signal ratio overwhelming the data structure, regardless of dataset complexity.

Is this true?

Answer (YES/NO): NO